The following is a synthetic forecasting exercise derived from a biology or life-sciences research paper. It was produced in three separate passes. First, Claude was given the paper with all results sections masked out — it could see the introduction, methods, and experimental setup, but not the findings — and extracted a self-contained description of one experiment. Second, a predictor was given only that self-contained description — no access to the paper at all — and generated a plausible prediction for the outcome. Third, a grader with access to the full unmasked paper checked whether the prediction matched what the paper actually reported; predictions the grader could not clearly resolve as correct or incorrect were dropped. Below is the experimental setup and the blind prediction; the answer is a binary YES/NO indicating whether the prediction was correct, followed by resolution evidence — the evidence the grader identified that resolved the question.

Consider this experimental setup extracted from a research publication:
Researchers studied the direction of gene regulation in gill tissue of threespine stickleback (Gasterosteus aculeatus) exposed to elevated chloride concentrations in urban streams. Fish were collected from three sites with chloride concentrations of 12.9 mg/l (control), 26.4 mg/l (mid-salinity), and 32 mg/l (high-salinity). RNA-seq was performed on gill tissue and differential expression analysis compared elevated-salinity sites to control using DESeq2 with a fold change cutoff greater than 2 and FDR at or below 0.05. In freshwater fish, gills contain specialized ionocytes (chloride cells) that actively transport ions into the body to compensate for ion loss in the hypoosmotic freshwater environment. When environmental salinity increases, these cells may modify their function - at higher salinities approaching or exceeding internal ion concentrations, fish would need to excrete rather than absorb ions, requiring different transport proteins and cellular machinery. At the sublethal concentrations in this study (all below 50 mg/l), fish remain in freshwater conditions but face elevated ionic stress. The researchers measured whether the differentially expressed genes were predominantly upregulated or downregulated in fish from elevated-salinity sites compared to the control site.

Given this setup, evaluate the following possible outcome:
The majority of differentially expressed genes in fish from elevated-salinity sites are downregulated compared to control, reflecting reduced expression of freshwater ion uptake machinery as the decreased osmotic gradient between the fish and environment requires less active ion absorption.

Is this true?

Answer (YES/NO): NO